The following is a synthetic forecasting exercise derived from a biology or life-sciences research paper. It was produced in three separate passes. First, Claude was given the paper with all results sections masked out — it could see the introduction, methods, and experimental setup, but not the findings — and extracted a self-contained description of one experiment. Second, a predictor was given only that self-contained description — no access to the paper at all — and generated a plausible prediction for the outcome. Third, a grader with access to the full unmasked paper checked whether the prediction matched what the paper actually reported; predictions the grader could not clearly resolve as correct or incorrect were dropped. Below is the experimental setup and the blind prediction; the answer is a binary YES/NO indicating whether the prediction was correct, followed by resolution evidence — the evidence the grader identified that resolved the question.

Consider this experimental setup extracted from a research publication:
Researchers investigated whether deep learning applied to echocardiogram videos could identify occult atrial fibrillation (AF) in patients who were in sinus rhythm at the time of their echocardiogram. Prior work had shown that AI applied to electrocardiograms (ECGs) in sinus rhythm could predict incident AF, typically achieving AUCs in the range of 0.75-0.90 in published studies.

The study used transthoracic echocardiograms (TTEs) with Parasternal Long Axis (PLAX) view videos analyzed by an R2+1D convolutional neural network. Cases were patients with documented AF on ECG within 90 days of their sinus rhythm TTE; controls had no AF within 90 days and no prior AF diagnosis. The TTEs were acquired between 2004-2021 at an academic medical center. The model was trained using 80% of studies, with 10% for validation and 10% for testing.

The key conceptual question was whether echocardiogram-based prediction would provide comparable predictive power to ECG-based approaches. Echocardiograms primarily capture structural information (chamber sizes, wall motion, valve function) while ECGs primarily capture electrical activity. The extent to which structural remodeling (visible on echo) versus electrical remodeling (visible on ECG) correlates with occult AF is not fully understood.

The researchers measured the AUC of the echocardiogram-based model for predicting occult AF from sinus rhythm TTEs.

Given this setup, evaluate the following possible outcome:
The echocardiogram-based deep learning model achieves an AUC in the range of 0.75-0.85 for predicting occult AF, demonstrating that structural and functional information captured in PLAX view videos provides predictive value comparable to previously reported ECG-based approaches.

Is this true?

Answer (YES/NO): NO